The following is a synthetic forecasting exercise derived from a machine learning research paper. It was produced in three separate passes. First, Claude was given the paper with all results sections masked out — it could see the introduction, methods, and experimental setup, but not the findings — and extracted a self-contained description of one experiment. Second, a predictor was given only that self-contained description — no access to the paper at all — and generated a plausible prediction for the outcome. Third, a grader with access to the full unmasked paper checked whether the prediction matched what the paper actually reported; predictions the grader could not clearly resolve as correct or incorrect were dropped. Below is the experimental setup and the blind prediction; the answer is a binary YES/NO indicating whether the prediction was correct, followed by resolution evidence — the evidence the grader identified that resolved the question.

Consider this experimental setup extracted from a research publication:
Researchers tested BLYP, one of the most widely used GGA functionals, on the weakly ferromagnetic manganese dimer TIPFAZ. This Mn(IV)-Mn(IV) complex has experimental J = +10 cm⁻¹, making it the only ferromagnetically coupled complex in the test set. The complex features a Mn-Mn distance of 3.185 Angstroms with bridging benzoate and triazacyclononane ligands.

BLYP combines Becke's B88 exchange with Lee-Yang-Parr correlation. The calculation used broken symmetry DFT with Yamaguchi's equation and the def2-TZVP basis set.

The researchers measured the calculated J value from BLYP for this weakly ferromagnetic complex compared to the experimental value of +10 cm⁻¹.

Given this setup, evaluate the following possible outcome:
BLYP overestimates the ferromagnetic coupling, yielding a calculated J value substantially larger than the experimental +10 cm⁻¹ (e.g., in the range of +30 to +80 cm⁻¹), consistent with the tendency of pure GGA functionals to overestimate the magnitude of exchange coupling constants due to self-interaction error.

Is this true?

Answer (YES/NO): NO